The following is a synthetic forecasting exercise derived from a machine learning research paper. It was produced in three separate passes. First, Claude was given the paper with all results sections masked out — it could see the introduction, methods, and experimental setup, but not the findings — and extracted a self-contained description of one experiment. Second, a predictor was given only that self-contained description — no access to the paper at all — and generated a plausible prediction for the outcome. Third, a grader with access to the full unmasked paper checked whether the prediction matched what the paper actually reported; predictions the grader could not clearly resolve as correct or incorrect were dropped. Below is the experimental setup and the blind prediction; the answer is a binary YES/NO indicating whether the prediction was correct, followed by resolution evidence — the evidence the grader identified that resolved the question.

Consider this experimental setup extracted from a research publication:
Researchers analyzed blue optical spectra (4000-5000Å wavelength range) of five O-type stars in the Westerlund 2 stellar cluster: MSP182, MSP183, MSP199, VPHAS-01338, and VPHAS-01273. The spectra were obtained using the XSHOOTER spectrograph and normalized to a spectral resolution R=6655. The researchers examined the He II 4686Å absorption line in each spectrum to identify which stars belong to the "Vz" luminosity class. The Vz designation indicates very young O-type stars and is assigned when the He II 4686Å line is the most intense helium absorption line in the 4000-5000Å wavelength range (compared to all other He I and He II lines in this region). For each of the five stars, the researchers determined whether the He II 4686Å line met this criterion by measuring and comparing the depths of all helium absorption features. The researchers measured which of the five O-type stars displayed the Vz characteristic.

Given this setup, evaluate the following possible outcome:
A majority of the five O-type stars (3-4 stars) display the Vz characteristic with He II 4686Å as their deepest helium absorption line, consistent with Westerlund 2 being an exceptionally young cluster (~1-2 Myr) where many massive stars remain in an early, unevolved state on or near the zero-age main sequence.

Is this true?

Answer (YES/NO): NO